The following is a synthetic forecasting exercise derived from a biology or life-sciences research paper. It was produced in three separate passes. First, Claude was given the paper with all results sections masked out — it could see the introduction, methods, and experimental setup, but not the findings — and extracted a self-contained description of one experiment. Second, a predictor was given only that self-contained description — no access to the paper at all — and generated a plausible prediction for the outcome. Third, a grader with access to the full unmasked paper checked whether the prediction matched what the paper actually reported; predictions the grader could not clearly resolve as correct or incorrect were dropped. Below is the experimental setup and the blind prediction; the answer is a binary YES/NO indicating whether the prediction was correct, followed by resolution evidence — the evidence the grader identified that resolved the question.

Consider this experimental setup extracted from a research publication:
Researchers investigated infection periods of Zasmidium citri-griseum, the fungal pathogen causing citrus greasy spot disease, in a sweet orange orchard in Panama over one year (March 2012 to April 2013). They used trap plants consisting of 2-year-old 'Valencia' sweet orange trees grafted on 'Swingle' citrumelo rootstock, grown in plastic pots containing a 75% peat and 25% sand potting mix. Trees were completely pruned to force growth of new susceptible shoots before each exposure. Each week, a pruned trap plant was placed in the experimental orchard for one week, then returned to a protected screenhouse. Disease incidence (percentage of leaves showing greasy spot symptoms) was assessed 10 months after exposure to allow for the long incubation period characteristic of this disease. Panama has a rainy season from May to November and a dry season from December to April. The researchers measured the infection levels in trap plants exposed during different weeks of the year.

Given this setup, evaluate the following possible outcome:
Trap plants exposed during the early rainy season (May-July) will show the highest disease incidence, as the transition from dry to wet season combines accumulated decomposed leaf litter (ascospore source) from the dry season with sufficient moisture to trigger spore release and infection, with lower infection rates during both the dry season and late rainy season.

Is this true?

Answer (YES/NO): NO